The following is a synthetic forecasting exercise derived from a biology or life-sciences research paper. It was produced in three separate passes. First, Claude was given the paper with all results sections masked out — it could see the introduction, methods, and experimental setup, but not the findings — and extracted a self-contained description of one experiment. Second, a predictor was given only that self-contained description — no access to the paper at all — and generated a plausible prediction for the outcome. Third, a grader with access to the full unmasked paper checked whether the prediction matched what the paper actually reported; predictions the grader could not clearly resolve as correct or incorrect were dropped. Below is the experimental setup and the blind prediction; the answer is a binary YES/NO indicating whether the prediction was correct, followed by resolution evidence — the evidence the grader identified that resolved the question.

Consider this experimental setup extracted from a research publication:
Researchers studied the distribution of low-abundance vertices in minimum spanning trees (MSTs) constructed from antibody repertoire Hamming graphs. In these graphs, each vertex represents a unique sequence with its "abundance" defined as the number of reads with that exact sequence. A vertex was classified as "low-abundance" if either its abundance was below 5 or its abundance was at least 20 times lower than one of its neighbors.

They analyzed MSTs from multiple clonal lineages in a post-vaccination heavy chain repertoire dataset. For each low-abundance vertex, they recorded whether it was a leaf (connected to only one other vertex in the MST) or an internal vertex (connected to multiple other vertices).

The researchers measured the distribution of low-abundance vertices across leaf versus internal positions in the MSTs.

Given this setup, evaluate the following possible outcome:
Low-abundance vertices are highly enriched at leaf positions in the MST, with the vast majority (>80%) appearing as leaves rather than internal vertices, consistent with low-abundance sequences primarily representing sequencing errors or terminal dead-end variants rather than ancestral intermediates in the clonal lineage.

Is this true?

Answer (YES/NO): YES